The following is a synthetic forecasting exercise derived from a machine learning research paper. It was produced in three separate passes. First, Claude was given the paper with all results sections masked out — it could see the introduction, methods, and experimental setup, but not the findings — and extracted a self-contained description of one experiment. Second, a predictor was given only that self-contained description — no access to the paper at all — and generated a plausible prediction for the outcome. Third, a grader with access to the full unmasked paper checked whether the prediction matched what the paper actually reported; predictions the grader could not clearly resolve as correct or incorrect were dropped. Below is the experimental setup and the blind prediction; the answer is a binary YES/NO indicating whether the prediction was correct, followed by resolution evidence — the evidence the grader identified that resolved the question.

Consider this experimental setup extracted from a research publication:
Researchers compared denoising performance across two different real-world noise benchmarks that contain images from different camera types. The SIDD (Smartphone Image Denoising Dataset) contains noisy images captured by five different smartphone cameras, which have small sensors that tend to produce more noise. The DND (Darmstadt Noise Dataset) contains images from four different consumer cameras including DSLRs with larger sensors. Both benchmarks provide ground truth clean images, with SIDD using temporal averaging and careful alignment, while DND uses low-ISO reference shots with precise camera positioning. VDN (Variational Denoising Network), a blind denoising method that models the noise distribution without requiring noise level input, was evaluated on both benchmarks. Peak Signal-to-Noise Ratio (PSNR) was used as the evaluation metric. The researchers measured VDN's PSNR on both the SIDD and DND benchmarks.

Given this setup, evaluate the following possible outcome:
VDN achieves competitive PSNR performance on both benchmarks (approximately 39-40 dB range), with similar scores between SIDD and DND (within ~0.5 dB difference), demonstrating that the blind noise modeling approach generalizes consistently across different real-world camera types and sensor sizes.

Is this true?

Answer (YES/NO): YES